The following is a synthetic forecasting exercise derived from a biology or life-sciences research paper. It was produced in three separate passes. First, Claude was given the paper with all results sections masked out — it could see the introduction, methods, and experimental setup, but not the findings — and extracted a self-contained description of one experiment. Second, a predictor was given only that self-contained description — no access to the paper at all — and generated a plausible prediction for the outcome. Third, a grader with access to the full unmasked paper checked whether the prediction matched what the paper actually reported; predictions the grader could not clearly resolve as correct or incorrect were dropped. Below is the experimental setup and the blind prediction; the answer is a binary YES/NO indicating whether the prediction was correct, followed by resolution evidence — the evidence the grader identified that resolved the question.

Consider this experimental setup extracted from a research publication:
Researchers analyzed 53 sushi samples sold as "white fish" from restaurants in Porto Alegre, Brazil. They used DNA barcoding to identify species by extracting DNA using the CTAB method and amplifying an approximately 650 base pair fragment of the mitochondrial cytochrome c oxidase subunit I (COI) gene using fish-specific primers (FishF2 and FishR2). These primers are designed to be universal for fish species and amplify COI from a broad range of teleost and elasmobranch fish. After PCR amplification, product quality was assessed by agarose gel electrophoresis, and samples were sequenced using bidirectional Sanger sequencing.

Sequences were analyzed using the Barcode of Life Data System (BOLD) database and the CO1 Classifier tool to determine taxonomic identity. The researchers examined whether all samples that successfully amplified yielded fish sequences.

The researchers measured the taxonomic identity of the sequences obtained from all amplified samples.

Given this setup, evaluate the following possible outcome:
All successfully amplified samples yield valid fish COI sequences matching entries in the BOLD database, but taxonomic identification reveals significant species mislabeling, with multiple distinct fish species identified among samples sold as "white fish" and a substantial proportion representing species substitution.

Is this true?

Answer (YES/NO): NO